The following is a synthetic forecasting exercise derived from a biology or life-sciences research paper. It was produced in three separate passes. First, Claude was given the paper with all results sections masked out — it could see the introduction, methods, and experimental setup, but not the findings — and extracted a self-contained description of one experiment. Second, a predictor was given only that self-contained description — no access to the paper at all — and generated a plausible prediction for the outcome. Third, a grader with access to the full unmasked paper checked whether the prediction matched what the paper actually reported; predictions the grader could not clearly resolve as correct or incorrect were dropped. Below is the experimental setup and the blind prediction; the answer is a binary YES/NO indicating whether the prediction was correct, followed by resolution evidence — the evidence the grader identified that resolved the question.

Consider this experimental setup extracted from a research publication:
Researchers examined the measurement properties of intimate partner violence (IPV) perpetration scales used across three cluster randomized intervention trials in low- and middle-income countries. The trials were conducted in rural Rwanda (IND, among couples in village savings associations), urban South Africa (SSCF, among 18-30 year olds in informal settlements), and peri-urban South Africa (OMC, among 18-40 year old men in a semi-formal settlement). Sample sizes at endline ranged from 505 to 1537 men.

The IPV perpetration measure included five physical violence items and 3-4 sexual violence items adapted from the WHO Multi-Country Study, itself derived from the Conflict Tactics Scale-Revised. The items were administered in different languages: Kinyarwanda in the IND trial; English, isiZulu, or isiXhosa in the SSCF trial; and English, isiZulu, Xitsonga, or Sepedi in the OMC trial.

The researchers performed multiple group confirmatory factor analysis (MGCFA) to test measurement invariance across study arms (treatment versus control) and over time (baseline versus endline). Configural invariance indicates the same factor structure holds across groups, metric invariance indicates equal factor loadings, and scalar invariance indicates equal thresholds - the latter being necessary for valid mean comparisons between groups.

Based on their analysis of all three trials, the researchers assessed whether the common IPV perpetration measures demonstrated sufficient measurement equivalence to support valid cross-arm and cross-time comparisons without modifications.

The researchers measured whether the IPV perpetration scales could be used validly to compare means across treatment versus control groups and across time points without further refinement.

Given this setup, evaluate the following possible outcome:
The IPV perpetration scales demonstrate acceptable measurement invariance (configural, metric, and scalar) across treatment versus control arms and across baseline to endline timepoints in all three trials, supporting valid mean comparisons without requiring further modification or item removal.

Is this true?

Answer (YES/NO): NO